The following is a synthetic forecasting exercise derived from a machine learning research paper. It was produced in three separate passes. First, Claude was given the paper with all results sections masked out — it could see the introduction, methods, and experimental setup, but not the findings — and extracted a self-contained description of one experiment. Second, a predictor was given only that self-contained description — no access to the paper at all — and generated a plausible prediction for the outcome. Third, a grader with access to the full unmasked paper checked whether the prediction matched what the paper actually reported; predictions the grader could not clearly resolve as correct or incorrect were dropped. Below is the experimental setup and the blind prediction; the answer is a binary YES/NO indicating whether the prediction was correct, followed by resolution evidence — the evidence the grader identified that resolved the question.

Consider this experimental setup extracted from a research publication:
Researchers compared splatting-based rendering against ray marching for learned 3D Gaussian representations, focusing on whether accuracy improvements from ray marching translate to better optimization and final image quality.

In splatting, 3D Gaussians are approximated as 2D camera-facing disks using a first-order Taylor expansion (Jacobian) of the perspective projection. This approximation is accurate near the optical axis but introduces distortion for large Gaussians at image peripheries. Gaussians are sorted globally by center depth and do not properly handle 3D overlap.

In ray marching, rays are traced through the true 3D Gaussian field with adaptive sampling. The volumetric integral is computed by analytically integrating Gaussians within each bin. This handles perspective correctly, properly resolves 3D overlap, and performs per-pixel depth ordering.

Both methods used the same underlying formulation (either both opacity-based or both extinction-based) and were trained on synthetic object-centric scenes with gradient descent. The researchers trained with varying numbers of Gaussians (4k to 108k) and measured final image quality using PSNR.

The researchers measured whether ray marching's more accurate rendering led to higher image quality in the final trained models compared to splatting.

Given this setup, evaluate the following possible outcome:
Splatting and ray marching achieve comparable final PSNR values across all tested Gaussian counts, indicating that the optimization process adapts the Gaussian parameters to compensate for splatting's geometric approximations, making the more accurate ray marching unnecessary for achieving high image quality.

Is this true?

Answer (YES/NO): NO